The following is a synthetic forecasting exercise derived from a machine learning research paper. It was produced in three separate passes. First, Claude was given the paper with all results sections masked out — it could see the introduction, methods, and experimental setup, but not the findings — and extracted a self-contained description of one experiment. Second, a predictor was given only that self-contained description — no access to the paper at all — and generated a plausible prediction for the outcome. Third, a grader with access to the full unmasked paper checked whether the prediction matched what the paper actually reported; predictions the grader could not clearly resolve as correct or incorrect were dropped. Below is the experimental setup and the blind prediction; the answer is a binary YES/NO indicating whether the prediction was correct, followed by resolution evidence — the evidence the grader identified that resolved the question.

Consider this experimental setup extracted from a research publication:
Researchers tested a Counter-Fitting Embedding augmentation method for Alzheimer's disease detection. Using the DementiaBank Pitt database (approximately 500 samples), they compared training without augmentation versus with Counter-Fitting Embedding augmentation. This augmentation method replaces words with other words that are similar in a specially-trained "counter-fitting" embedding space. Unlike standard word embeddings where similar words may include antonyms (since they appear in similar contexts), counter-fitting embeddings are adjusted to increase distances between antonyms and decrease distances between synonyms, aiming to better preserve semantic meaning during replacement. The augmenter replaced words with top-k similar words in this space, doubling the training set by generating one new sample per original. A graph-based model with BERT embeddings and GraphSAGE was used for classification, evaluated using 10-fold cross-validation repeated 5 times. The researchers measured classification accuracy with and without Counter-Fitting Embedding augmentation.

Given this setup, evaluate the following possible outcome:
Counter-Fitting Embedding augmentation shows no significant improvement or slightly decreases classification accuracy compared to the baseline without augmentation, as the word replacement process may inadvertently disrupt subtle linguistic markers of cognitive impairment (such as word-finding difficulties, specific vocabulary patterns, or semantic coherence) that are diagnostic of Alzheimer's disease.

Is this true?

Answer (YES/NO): YES